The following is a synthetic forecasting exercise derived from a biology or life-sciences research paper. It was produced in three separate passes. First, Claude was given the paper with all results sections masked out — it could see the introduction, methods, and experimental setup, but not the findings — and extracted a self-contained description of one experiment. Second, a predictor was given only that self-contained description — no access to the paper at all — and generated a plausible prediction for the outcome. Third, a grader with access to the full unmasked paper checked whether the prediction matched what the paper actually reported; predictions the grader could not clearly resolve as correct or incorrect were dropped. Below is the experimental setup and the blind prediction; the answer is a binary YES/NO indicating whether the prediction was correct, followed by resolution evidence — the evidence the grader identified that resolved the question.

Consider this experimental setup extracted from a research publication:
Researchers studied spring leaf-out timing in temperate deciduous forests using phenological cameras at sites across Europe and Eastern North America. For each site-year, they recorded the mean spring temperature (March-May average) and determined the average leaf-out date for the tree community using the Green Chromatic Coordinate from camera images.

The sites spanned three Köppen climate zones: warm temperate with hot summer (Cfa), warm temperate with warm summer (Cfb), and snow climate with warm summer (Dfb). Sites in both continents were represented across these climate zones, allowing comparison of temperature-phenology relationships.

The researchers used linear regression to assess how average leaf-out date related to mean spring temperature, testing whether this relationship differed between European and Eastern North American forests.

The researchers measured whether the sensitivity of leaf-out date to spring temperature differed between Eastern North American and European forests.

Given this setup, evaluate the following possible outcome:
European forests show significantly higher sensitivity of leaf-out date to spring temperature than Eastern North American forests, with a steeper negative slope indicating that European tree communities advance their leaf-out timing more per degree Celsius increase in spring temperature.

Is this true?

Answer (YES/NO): NO